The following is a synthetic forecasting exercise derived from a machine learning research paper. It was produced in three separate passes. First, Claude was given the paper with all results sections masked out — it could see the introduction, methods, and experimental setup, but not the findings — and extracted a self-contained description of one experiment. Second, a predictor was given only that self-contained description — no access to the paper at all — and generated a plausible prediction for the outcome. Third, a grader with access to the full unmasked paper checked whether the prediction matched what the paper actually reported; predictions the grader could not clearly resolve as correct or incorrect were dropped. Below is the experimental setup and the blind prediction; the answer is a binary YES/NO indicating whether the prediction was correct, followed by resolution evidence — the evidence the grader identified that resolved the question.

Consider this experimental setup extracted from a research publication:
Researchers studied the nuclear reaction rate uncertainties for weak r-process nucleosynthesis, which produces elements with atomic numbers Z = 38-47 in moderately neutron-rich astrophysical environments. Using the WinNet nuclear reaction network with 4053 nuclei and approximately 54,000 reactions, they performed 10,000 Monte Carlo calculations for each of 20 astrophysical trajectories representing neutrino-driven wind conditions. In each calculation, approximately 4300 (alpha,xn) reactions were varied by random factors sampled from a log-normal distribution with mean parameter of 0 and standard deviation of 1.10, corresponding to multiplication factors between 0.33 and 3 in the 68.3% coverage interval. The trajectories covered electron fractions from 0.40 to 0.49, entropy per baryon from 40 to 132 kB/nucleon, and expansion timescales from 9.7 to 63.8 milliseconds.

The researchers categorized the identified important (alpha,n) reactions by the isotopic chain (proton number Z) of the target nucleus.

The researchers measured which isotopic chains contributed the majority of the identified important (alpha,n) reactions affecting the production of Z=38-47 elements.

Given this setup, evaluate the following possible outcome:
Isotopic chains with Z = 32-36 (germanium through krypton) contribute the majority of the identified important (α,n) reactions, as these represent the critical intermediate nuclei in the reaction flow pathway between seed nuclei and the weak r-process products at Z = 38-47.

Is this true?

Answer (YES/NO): NO